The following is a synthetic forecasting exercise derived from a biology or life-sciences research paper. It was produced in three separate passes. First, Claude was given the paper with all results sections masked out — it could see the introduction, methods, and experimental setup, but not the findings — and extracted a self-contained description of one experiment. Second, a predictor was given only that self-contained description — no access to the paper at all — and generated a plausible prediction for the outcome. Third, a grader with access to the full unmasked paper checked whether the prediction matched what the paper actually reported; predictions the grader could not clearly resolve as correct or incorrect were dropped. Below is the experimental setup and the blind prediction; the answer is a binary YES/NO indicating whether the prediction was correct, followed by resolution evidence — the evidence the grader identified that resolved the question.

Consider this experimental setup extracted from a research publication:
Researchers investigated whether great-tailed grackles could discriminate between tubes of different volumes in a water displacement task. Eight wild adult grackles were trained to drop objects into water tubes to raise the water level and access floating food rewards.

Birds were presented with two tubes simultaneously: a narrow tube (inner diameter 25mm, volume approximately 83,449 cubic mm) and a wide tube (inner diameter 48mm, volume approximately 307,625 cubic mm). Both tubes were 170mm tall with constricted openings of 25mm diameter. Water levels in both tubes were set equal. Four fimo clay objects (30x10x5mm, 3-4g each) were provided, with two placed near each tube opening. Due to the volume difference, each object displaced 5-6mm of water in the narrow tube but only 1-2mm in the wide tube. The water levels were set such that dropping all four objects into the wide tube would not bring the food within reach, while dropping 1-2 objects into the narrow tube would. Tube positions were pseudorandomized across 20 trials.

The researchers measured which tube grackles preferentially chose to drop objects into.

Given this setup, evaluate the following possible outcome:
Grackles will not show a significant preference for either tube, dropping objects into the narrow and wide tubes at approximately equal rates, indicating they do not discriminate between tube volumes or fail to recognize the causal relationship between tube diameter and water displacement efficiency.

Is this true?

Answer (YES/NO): YES